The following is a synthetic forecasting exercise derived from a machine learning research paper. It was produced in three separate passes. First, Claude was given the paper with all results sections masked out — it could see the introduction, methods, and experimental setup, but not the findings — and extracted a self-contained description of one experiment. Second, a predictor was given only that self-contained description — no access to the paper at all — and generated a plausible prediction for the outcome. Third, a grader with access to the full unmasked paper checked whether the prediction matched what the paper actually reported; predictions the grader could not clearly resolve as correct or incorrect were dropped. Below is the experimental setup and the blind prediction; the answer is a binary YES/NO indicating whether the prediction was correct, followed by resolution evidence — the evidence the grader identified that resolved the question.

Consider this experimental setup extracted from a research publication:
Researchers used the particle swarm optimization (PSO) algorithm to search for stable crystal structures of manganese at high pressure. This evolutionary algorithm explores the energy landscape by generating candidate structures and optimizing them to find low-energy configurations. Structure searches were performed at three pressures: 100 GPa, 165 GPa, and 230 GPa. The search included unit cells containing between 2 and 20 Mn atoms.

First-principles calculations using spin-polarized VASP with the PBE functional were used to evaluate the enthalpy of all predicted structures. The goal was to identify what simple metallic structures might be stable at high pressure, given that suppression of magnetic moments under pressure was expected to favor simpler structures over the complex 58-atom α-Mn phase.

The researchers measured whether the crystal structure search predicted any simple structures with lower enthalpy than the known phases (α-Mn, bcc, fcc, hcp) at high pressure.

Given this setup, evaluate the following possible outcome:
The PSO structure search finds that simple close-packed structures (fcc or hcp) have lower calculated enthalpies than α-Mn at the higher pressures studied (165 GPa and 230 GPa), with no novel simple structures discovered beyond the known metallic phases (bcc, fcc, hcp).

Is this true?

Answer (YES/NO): YES